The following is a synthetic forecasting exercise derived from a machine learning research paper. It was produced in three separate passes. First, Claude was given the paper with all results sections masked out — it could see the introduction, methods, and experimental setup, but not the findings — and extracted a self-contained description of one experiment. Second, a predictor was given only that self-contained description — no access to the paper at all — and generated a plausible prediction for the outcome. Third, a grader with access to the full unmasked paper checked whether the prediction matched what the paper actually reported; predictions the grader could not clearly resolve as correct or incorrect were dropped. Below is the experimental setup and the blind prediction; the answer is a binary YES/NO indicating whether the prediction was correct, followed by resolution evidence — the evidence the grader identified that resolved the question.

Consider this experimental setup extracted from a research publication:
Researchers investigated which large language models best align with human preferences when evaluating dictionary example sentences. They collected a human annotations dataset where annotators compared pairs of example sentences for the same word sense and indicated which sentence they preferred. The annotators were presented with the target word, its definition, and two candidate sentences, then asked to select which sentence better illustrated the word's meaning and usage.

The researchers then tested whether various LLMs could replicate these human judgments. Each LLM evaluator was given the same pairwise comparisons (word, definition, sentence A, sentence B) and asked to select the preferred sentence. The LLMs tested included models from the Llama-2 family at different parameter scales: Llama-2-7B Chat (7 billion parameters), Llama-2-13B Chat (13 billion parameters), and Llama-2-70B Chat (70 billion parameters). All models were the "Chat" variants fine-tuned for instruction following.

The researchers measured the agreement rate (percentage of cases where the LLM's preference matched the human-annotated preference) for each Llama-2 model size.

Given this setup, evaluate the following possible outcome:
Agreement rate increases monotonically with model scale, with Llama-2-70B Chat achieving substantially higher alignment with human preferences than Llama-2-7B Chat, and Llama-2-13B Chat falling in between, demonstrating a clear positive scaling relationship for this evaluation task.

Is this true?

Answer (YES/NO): NO